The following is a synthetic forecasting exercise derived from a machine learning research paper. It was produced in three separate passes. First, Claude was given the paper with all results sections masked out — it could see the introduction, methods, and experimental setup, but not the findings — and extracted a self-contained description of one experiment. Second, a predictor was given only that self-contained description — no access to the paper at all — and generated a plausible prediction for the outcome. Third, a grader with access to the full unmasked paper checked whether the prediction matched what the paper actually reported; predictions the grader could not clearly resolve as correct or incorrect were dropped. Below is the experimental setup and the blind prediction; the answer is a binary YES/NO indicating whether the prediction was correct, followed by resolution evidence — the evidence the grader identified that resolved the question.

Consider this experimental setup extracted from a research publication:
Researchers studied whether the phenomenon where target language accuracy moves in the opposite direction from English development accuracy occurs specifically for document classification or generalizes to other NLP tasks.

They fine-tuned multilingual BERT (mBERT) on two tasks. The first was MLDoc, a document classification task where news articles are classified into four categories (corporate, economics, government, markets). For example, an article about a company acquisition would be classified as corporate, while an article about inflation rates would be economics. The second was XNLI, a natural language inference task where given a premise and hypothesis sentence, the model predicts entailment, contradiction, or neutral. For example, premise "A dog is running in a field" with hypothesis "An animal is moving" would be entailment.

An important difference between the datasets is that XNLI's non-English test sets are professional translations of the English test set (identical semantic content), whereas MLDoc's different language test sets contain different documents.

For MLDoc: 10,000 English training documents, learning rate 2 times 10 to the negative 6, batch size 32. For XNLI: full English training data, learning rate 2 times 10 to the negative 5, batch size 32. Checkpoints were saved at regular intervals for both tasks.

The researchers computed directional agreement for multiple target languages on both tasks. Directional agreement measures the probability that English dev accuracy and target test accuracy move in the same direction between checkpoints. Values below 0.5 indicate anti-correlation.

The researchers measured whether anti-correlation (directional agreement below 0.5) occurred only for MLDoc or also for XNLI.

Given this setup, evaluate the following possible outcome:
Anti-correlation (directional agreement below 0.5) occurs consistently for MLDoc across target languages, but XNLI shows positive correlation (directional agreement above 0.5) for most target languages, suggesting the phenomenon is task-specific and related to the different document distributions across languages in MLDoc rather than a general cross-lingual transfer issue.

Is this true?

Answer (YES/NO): NO